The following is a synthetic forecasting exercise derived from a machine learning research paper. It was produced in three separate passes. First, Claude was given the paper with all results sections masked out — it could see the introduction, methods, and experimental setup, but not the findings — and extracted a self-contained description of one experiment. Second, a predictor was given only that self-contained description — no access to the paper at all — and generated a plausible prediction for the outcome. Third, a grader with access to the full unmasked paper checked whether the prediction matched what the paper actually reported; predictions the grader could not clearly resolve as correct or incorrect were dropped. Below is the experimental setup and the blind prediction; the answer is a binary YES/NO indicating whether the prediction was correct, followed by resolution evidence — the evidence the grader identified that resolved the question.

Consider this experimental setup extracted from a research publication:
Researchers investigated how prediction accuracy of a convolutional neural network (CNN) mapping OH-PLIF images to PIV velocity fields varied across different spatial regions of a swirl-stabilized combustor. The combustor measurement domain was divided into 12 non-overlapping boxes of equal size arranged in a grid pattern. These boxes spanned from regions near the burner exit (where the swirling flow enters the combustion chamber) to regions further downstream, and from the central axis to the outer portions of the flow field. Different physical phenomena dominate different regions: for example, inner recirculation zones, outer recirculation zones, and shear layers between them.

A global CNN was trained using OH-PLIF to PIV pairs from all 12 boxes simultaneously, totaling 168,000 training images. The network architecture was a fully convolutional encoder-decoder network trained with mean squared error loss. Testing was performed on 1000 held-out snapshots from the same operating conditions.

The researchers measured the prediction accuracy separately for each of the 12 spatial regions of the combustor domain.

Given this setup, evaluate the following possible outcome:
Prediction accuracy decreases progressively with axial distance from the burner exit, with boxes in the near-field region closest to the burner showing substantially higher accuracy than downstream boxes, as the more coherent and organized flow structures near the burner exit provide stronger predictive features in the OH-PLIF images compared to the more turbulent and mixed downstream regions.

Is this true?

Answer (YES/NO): NO